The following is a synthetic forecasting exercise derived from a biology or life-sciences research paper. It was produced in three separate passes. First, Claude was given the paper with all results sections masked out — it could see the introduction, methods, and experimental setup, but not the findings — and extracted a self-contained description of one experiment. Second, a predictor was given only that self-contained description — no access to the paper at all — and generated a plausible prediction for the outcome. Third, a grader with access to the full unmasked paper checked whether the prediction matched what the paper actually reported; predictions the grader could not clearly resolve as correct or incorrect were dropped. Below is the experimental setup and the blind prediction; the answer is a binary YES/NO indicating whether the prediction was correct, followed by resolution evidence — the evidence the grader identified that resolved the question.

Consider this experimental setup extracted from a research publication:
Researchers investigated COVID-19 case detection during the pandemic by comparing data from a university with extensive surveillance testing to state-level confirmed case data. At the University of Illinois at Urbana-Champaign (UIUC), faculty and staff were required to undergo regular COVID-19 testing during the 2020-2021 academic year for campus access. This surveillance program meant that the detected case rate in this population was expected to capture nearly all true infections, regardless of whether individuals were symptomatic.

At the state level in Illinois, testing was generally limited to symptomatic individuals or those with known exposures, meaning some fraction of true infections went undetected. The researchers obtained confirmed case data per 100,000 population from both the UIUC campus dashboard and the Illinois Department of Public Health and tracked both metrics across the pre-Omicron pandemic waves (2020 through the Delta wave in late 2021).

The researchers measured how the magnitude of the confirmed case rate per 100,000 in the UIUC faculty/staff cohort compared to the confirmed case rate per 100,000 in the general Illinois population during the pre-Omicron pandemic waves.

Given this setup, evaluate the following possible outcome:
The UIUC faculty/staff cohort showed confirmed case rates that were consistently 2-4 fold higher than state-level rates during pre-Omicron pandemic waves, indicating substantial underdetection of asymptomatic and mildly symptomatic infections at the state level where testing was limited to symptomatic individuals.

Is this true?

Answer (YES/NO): NO